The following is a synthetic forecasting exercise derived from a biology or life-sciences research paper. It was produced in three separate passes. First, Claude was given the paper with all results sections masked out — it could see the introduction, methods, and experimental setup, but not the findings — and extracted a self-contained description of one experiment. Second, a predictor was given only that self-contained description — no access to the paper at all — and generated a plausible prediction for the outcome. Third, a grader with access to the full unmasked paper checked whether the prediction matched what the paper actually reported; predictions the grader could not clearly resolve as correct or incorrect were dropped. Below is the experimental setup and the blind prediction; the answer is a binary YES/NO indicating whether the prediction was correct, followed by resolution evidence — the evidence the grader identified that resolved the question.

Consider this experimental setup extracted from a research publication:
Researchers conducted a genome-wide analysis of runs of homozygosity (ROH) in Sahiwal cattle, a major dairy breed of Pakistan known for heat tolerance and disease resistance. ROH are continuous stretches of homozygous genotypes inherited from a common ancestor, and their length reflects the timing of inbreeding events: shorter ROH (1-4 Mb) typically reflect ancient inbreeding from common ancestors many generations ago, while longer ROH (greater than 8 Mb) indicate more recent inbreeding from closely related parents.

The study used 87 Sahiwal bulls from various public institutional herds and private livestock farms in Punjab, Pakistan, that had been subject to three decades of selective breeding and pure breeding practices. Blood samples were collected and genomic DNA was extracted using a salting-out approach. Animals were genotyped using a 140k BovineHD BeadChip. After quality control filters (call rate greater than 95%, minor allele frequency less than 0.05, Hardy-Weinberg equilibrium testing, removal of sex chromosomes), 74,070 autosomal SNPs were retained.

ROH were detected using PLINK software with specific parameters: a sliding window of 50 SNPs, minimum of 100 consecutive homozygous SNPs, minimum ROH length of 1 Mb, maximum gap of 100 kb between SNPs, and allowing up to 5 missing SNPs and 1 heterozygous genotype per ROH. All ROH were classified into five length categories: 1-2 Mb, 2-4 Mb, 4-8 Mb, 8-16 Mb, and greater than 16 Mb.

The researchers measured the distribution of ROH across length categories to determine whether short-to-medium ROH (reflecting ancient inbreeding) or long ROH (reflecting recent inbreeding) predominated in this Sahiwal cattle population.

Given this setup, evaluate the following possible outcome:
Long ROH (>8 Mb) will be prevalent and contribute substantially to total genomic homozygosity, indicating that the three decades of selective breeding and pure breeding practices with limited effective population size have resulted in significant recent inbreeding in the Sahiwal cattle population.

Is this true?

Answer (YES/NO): NO